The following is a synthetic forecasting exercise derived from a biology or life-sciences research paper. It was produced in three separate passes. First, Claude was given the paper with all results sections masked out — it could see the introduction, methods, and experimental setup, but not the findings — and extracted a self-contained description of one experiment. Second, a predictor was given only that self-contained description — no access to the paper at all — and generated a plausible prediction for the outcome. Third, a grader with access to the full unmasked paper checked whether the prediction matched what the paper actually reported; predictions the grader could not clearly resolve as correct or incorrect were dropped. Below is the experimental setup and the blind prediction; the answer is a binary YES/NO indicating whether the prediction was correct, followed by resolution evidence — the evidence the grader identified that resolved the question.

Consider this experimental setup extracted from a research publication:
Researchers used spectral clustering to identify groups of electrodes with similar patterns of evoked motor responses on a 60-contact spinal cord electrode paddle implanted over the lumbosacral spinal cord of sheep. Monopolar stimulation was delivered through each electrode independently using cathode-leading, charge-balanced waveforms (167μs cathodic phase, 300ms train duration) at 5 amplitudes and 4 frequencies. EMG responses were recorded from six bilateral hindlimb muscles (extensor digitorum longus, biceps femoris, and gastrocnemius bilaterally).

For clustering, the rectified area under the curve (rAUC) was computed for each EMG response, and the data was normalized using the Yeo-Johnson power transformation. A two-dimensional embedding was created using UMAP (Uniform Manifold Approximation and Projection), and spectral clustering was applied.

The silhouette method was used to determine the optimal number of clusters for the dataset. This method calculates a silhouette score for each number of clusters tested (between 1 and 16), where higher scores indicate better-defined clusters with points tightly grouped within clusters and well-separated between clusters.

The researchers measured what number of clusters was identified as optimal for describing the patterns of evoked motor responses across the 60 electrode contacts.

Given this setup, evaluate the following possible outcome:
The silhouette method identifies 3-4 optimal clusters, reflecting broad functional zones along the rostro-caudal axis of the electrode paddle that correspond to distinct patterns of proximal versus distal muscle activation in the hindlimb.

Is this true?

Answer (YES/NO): NO